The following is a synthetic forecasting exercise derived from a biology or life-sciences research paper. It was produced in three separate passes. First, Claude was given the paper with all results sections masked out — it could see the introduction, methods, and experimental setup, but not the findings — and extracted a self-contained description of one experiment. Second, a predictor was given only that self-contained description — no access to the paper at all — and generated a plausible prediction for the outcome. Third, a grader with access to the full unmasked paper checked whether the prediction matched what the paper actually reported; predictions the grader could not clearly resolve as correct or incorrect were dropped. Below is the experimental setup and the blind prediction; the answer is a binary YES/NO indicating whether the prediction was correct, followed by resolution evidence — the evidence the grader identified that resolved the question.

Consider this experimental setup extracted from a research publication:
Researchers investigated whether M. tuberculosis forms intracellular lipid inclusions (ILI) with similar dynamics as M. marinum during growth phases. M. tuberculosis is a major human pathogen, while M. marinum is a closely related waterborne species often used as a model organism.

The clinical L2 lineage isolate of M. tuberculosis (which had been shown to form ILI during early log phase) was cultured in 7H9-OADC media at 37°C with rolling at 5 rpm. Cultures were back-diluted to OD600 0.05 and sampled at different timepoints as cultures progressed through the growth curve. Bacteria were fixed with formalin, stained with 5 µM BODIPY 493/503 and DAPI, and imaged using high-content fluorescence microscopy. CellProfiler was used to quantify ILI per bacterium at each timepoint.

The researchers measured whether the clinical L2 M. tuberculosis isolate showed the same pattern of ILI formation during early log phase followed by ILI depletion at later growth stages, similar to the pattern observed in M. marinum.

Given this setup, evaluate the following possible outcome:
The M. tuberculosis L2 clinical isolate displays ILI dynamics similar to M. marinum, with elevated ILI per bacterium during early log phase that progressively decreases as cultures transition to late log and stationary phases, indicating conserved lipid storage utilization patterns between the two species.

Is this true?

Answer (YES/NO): YES